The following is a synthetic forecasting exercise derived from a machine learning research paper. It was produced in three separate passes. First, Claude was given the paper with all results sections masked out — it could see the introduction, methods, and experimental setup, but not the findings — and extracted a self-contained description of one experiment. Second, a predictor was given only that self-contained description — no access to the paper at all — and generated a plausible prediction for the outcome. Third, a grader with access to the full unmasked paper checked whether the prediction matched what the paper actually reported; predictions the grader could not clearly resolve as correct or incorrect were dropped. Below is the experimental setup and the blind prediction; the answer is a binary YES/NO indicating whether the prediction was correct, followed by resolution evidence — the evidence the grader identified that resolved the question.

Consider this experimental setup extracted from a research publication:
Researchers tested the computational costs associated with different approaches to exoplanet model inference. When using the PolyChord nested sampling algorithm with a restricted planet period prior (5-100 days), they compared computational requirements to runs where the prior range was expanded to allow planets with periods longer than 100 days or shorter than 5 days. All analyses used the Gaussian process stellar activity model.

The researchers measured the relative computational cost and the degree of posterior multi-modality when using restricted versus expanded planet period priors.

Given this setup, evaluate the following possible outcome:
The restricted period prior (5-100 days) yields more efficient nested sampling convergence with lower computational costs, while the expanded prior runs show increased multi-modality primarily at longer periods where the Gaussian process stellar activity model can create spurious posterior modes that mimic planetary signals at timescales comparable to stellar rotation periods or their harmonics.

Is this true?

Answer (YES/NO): NO